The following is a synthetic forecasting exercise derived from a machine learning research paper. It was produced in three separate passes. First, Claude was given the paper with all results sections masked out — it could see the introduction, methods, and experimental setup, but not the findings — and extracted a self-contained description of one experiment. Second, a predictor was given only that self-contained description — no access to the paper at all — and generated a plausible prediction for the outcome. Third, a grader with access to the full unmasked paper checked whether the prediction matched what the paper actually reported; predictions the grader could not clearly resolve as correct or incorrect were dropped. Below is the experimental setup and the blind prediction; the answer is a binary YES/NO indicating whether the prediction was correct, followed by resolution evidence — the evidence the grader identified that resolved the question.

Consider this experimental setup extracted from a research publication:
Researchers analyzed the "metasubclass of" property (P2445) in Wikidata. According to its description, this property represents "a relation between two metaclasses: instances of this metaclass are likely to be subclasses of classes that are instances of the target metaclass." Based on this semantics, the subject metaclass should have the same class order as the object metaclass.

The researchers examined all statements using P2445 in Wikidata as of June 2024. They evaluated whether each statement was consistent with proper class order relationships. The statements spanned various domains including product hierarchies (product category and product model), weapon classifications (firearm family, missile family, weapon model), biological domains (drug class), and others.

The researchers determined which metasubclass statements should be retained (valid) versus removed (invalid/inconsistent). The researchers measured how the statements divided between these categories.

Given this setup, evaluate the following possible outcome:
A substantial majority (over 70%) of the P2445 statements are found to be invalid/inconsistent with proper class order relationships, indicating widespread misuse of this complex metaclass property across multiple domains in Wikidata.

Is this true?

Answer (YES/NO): YES